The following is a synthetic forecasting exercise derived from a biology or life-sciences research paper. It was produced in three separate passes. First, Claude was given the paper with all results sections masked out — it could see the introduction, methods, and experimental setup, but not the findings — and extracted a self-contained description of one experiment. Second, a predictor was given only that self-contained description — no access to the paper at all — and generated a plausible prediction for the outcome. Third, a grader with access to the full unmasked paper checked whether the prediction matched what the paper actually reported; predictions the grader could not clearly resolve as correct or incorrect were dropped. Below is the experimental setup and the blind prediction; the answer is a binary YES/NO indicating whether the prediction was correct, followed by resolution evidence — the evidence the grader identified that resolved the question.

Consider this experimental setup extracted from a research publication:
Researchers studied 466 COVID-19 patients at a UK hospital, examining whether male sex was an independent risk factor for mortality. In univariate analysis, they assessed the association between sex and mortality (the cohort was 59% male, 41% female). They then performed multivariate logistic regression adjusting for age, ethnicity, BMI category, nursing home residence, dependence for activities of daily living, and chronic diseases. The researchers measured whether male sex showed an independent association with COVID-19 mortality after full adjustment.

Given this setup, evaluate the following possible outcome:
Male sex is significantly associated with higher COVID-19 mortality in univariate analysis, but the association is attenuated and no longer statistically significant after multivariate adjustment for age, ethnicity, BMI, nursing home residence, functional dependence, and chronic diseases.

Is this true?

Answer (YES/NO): NO